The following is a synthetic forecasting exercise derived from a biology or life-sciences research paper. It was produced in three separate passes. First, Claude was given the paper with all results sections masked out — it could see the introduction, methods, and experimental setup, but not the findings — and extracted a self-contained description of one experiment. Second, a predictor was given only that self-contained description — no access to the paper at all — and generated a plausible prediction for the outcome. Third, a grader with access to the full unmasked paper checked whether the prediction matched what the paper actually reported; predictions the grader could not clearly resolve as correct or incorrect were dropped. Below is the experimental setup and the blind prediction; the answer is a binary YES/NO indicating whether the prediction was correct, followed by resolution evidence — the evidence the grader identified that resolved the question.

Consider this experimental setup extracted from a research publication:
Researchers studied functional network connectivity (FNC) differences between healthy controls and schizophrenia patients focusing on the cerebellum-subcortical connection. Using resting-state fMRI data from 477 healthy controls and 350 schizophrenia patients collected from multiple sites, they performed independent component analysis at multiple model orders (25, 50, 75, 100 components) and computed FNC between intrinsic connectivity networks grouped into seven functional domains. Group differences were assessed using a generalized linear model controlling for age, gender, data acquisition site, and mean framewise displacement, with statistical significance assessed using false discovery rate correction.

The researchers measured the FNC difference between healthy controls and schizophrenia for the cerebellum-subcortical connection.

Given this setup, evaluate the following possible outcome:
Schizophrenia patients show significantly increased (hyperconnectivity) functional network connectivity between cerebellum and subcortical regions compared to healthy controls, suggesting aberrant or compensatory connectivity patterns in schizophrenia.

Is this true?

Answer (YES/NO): NO